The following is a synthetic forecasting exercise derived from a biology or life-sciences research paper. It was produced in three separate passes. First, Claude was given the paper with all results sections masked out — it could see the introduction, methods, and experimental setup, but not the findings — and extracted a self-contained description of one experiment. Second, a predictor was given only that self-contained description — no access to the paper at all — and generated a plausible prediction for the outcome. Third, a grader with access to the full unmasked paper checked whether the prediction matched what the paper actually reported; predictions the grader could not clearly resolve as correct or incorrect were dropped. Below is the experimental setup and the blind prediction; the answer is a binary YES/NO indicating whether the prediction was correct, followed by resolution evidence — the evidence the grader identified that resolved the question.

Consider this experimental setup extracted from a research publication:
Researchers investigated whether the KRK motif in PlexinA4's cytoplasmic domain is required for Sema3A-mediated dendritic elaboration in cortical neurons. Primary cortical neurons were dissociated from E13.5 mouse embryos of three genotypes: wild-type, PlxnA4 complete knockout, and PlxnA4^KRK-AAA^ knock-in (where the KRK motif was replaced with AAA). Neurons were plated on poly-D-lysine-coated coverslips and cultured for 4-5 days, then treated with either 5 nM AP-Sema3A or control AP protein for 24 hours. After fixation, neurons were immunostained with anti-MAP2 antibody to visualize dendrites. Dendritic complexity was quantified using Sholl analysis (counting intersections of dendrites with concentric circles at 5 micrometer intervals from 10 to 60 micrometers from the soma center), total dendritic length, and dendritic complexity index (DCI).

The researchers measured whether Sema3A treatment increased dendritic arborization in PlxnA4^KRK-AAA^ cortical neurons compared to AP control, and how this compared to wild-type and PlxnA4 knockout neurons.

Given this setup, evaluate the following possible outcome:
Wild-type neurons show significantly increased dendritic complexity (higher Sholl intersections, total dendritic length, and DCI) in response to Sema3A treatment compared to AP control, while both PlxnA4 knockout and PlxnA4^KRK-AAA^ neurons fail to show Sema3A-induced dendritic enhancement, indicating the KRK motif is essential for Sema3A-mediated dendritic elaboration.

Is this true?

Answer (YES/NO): YES